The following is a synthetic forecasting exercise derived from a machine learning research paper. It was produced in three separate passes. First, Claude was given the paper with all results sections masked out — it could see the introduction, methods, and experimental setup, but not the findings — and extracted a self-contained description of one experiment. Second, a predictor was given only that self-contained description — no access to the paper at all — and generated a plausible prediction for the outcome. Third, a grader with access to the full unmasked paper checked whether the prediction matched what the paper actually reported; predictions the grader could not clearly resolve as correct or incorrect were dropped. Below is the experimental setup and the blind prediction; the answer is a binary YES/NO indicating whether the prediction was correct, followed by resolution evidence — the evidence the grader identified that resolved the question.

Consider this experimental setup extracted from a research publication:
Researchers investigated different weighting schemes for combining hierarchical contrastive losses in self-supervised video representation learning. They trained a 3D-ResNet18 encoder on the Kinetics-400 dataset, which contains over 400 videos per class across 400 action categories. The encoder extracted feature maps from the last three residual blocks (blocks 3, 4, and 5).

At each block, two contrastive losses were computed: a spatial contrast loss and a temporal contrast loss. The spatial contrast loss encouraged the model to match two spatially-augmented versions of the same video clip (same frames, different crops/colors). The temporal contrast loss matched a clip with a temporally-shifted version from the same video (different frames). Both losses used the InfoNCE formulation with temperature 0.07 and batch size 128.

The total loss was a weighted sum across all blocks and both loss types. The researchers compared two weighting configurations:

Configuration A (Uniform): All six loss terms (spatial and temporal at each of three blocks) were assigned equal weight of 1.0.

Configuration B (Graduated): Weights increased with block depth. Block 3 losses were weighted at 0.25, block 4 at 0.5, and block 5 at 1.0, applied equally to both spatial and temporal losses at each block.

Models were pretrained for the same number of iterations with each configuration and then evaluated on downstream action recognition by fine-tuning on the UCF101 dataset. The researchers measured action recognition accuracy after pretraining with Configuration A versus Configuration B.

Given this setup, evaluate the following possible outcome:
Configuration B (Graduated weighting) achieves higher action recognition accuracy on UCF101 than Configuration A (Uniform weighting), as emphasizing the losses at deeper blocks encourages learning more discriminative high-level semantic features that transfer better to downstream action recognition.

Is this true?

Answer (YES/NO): YES